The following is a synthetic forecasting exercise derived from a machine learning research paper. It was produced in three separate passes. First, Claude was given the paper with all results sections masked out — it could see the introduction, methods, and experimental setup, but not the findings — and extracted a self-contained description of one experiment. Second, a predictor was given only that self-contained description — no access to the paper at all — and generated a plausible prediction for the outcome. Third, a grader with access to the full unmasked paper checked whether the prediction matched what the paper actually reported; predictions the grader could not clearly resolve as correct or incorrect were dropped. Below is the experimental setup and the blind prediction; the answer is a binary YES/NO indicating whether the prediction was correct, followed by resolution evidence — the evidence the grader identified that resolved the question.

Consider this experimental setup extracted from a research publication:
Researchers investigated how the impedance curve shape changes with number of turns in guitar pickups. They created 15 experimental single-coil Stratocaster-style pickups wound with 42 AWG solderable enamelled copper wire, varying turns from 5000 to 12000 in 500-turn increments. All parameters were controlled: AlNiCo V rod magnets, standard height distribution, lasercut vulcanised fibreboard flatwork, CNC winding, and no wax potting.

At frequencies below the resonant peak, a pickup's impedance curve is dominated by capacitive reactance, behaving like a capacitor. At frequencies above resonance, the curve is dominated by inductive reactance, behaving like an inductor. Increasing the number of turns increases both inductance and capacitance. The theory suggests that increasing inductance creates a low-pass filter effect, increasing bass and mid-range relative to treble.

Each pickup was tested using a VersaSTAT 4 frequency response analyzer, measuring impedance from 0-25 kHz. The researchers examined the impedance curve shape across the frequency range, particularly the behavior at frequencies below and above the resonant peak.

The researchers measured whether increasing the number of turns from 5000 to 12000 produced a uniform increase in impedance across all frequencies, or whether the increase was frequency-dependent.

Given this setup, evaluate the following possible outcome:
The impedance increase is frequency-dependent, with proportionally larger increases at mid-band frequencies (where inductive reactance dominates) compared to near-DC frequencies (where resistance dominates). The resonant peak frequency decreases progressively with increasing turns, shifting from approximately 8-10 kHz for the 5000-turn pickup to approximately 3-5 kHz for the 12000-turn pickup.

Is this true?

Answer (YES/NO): NO